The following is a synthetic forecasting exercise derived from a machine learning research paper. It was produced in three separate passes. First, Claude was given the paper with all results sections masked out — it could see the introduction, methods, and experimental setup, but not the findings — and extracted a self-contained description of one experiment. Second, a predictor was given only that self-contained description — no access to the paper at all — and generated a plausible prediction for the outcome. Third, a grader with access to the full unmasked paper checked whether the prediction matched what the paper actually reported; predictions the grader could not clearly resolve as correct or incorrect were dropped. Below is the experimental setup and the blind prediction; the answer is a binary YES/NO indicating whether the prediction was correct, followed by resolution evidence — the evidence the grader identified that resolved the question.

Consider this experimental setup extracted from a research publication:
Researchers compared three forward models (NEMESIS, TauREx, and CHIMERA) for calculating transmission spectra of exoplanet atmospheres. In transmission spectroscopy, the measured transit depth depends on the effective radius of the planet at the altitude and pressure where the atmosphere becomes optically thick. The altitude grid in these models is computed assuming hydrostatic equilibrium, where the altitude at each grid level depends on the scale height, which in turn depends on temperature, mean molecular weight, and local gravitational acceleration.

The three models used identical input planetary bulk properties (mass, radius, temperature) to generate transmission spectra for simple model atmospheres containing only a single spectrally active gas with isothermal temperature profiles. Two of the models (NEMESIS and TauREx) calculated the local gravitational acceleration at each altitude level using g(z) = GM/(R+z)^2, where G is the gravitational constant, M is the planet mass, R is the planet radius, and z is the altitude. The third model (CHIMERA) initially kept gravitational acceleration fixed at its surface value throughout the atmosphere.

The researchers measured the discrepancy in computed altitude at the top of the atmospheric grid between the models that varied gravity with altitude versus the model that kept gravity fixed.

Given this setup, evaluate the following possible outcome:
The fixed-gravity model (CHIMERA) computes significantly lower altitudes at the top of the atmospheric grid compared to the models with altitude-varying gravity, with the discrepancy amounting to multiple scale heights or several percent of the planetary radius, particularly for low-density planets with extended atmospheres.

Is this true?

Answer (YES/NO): NO